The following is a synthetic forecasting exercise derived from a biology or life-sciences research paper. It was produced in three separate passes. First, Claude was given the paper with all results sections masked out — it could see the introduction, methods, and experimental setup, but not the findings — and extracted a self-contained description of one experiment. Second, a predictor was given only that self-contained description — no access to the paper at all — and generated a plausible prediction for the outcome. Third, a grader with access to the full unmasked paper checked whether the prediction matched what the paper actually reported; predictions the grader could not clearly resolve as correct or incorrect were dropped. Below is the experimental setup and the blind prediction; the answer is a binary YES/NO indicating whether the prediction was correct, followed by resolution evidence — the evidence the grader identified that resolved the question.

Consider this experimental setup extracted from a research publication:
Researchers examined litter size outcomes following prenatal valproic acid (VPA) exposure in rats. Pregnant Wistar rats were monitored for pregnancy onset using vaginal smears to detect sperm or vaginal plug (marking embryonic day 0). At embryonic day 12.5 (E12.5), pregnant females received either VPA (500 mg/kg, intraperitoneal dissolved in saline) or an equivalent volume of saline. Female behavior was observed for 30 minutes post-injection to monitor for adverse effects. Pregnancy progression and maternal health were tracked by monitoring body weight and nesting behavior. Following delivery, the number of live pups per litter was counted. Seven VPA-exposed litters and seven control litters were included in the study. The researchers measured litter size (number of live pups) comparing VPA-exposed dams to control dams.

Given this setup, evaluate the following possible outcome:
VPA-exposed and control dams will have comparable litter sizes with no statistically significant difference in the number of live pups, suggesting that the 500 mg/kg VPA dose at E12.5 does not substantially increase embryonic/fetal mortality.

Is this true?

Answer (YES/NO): YES